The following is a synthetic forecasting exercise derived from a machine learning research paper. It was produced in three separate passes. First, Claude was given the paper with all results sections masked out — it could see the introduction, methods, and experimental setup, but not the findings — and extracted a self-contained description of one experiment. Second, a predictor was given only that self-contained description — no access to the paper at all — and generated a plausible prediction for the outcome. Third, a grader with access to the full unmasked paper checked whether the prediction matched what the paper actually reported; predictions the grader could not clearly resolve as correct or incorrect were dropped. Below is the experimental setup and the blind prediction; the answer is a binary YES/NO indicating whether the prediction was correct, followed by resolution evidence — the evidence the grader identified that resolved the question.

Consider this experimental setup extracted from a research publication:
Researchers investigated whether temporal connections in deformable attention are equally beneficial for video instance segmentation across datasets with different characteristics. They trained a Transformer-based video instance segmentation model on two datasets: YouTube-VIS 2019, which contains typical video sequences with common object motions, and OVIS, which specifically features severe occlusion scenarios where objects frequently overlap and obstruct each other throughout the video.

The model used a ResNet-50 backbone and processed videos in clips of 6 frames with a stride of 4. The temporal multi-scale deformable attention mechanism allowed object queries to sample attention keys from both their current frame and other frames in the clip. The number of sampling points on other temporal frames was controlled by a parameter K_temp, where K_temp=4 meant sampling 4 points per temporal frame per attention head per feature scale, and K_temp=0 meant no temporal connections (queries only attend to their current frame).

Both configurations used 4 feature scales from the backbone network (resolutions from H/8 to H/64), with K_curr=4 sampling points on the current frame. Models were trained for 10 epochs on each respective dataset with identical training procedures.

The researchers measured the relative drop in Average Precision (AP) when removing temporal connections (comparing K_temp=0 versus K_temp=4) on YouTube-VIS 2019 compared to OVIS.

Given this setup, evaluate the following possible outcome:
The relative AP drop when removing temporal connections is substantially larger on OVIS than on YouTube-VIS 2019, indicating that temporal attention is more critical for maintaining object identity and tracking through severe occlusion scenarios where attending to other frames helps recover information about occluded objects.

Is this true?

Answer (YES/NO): YES